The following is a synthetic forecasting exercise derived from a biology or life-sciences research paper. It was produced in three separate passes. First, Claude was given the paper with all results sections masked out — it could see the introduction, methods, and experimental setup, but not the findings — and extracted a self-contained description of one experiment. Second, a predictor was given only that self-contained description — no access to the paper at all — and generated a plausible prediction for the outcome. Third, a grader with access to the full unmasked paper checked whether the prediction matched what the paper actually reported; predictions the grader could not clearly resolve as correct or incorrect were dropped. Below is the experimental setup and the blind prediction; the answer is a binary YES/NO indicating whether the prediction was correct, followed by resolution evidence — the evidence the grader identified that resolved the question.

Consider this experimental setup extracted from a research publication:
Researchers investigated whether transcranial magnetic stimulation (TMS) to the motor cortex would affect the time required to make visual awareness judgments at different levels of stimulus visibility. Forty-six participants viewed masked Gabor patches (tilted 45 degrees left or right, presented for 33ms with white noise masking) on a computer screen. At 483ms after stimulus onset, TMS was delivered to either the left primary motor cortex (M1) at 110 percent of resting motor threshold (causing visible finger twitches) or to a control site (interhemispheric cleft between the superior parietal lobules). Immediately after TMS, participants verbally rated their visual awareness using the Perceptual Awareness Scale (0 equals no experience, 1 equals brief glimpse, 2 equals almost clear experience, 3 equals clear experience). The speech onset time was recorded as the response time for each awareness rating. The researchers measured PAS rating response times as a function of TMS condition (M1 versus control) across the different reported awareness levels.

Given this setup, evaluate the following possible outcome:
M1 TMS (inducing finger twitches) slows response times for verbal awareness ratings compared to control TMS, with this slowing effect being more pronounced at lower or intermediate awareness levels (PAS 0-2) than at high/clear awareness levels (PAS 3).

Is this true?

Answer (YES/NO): NO